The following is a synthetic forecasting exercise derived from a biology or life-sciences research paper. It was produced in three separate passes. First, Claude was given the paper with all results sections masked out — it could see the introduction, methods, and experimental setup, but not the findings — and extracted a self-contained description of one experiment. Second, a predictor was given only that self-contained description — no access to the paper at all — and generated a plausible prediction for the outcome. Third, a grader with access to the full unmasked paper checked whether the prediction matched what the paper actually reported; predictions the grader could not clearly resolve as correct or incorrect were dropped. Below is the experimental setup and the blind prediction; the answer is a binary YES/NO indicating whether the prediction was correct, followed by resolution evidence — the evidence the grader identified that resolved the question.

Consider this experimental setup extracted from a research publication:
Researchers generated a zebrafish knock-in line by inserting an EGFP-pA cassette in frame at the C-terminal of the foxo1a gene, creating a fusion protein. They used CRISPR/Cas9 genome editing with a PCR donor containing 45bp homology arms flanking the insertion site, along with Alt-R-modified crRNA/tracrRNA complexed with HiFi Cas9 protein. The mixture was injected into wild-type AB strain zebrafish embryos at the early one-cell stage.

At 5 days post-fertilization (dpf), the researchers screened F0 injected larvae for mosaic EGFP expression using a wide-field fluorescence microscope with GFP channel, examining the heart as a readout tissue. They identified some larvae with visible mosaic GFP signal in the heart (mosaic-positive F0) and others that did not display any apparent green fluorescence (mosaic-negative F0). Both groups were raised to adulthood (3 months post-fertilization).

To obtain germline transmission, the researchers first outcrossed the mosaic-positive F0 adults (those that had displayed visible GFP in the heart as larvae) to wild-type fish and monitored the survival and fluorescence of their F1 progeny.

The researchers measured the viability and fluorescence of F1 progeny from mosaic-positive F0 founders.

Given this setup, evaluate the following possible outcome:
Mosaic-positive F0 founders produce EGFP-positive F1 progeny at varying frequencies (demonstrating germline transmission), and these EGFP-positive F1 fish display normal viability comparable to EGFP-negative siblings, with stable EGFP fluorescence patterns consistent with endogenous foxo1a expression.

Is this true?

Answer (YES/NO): NO